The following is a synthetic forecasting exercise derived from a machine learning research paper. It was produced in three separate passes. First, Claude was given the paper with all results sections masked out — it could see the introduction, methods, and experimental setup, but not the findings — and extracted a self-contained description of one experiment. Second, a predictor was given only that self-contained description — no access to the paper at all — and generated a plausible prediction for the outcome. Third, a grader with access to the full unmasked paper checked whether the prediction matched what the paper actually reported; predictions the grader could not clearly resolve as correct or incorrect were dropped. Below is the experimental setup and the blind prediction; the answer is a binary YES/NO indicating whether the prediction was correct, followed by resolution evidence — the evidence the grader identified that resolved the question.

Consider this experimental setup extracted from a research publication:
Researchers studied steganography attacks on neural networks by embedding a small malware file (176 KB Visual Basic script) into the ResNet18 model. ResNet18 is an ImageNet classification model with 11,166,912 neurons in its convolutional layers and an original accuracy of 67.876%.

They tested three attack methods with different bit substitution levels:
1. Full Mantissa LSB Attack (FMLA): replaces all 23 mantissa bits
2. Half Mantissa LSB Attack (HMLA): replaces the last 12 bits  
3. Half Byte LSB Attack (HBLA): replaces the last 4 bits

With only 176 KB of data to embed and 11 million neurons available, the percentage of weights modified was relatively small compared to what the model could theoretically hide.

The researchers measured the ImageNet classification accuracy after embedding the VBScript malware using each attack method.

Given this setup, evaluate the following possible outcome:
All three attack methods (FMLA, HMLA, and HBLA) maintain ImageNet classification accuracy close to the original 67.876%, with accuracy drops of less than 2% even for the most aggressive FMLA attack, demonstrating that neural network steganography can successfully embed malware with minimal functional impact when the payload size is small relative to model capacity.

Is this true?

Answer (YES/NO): NO